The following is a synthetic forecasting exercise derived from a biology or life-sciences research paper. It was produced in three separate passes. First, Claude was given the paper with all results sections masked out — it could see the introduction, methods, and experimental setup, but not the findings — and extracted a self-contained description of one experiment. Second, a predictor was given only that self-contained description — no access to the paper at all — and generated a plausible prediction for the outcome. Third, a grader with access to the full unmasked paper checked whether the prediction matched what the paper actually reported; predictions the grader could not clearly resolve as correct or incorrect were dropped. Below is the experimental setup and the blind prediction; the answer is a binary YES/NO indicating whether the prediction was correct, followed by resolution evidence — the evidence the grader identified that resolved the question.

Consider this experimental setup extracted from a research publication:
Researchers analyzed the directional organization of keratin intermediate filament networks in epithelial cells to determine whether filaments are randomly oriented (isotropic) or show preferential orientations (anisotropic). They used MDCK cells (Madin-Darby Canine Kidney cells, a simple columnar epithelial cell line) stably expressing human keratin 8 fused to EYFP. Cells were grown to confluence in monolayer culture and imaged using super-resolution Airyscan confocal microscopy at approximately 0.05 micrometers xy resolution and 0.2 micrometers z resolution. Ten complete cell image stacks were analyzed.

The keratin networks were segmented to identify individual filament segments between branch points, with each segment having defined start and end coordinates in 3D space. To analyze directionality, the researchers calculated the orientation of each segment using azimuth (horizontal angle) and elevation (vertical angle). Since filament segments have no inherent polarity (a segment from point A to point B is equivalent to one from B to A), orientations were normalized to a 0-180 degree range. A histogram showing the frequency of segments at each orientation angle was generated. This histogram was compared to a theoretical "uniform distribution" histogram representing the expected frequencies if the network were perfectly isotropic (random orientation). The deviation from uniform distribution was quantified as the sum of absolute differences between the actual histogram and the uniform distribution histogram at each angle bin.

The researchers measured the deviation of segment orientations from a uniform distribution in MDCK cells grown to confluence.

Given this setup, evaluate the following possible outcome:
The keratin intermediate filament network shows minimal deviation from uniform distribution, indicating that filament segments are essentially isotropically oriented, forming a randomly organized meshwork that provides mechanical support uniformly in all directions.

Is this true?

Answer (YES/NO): NO